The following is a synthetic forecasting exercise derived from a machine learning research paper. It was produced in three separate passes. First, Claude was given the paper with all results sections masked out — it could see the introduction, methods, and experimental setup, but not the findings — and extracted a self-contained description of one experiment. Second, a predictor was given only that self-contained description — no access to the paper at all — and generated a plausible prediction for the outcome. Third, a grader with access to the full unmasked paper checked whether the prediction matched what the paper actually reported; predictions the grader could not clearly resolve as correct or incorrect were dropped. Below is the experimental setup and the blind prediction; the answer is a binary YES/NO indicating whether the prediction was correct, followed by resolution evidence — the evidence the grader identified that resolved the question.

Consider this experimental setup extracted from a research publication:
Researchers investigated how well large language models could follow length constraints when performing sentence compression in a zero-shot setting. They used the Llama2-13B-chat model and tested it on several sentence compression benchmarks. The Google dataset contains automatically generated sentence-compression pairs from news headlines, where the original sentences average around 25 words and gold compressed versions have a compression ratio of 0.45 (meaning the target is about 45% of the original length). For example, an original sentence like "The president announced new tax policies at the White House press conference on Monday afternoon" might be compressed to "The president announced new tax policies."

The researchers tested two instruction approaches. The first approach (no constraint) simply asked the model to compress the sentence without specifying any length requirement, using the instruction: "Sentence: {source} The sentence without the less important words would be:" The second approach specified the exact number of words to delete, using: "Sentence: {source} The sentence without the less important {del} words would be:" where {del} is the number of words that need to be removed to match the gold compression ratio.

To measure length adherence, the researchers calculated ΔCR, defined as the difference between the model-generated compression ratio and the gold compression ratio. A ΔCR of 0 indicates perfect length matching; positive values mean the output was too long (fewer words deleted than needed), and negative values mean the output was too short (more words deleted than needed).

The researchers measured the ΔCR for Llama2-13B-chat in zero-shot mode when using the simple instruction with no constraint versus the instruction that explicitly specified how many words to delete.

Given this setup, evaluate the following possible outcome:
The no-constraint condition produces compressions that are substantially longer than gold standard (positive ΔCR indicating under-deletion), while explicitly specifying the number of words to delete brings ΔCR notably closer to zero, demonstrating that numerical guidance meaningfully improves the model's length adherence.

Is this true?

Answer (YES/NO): NO